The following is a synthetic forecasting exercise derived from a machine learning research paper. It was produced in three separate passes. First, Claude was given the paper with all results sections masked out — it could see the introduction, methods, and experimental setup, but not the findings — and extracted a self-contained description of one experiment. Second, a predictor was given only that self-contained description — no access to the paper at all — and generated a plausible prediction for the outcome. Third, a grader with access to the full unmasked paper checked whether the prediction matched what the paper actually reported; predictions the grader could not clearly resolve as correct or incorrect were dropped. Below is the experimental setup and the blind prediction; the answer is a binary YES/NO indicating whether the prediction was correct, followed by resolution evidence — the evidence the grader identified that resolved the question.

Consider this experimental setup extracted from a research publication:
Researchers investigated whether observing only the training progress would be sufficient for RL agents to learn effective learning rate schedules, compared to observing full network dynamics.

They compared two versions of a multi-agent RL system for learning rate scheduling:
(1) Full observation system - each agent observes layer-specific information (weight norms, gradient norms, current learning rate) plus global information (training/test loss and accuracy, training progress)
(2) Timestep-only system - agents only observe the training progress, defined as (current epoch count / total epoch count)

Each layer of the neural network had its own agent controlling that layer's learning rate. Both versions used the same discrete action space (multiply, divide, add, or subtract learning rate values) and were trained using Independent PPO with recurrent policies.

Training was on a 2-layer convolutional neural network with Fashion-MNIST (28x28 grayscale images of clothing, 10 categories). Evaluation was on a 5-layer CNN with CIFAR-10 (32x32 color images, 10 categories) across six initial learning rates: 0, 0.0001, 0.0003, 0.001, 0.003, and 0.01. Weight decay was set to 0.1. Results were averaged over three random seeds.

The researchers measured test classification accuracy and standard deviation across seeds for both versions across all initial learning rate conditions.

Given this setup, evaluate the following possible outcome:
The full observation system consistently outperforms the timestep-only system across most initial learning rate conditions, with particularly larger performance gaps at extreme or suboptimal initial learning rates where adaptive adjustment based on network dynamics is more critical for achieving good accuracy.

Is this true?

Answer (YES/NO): NO